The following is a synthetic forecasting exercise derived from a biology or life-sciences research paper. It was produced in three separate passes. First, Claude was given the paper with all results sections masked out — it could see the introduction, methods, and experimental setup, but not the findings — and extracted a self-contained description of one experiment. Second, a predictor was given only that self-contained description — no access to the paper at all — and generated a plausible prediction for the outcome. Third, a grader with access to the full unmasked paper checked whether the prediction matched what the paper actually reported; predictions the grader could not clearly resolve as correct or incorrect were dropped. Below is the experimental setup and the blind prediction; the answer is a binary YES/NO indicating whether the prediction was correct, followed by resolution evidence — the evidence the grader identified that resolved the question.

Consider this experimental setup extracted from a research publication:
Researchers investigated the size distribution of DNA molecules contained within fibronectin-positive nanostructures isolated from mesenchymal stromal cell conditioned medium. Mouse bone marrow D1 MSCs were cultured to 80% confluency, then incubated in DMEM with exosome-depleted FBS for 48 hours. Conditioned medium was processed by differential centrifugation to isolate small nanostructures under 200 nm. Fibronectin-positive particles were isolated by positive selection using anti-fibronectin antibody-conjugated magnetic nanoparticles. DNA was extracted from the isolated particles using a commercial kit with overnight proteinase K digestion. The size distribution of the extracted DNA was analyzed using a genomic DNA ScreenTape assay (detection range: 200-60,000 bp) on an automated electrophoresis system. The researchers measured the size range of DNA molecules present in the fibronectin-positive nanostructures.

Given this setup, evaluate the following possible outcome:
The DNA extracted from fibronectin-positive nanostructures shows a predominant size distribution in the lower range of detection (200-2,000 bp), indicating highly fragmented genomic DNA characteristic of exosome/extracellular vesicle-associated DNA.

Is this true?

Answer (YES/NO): NO